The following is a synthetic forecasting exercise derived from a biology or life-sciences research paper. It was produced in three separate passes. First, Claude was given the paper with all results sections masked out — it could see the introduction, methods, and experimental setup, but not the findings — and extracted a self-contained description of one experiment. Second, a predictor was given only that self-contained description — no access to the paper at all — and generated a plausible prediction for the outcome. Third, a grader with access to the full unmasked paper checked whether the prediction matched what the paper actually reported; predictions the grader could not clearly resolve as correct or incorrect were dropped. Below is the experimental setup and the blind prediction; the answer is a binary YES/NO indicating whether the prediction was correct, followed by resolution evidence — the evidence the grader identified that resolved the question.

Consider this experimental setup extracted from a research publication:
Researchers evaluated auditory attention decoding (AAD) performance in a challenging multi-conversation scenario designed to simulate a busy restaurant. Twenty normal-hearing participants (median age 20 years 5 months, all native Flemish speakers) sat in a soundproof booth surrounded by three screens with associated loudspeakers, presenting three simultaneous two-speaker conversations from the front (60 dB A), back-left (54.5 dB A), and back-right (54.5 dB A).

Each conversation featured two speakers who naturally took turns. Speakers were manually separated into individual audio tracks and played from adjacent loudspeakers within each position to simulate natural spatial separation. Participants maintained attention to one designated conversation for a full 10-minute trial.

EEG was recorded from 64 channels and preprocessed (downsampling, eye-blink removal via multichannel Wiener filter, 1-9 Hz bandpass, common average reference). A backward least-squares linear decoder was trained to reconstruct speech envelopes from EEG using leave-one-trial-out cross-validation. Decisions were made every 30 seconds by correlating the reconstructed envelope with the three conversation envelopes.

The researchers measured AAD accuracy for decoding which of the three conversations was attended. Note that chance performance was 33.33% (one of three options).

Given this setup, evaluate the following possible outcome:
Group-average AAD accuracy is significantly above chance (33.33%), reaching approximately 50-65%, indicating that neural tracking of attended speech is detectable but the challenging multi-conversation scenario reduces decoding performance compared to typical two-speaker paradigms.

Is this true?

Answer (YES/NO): YES